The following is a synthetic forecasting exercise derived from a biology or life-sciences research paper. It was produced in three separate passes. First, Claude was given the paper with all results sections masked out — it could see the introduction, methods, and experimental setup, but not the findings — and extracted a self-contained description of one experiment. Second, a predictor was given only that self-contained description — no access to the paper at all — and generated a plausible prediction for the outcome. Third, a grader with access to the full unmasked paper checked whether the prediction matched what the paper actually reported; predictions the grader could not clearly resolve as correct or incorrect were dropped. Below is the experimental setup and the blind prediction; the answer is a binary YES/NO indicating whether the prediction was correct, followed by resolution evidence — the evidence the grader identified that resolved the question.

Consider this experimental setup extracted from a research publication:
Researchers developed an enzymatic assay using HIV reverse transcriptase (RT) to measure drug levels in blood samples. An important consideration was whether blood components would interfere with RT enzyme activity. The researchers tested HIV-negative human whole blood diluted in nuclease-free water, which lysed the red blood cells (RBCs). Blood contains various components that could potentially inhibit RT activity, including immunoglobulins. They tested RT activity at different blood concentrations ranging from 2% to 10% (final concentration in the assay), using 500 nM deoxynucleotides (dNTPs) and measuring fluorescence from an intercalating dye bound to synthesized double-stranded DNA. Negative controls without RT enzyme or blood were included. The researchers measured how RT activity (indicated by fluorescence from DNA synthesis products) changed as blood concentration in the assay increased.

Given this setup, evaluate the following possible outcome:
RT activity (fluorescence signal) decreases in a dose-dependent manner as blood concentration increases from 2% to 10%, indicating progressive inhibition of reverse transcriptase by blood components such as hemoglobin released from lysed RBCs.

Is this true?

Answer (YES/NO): NO